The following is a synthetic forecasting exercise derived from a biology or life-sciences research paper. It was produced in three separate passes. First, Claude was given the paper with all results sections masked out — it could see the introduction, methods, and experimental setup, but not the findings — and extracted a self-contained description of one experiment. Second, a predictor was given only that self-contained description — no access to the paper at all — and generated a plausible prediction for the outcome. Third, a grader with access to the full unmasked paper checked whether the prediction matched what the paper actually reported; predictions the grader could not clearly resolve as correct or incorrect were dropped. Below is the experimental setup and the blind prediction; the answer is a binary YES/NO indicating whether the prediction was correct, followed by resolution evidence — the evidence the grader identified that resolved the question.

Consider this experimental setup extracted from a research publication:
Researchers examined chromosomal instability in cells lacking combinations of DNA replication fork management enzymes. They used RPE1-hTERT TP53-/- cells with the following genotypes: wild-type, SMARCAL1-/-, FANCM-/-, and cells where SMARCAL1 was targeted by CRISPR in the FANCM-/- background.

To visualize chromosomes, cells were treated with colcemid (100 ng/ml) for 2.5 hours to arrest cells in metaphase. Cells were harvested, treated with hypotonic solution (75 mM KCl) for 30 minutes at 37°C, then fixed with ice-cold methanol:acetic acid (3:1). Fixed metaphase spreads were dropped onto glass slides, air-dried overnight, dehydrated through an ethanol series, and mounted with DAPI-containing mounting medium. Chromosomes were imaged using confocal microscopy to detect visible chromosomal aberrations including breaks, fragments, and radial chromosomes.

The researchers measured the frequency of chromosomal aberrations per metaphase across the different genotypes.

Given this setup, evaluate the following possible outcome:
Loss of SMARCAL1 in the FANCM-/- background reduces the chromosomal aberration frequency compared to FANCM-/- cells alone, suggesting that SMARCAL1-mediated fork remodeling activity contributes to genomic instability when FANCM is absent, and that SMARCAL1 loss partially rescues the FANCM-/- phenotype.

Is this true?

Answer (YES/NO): NO